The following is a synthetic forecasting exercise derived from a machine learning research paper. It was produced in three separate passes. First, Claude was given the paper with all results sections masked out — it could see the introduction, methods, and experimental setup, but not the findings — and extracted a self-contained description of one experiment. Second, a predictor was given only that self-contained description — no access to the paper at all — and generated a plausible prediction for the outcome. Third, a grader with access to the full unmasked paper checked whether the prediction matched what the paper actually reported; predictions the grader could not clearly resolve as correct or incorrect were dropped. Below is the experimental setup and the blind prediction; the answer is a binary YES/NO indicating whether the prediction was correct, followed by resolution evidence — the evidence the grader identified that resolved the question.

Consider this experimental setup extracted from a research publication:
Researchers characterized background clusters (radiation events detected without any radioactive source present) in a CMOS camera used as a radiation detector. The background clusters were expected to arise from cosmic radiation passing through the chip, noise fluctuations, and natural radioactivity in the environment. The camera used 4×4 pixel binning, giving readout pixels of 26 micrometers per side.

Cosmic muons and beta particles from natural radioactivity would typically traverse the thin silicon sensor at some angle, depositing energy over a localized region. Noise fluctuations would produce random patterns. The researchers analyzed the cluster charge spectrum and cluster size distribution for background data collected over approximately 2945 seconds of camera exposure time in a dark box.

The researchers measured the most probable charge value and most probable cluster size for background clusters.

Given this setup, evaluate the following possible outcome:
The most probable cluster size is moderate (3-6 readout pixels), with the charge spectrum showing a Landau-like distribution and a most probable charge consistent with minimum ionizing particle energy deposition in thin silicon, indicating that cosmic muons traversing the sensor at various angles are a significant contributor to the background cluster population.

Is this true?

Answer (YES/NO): NO